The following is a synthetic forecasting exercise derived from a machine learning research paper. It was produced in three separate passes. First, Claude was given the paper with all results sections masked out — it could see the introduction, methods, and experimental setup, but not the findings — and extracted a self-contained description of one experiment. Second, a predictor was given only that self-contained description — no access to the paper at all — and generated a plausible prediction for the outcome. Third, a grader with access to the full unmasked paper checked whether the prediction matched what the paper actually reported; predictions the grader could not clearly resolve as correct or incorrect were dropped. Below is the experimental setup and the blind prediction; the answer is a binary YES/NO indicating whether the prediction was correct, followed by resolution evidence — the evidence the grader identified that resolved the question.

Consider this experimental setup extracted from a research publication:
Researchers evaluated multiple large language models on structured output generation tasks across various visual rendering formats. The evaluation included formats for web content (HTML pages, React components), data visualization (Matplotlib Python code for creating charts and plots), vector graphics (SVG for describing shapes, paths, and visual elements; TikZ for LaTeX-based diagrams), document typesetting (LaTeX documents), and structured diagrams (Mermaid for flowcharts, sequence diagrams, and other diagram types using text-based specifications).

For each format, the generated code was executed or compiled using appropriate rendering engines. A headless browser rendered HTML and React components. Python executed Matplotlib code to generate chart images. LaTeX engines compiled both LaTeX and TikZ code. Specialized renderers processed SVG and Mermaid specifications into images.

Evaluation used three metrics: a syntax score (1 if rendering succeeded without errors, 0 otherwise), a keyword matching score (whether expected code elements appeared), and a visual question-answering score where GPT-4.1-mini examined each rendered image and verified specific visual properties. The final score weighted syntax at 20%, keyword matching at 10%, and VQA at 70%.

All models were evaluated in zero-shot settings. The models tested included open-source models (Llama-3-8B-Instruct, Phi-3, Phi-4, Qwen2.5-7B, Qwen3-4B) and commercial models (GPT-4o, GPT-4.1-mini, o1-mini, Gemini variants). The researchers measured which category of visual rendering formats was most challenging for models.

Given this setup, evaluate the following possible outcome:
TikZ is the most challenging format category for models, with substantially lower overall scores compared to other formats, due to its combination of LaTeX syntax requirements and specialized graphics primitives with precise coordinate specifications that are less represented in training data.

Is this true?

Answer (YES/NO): NO